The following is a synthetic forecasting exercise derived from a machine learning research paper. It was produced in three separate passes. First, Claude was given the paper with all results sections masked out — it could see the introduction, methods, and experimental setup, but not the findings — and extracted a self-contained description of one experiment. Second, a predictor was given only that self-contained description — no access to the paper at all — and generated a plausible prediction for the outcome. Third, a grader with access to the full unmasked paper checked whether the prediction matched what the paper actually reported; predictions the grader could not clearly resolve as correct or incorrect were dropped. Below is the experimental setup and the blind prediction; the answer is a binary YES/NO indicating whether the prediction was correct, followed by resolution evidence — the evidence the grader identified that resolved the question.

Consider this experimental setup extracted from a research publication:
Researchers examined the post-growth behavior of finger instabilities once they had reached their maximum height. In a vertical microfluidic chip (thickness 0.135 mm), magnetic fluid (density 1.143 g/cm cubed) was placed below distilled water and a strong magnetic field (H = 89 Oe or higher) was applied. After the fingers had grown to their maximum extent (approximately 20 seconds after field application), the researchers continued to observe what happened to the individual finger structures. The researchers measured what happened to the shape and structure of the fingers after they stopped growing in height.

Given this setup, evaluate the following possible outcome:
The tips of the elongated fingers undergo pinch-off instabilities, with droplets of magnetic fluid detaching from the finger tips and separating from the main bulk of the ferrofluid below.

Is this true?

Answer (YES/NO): NO